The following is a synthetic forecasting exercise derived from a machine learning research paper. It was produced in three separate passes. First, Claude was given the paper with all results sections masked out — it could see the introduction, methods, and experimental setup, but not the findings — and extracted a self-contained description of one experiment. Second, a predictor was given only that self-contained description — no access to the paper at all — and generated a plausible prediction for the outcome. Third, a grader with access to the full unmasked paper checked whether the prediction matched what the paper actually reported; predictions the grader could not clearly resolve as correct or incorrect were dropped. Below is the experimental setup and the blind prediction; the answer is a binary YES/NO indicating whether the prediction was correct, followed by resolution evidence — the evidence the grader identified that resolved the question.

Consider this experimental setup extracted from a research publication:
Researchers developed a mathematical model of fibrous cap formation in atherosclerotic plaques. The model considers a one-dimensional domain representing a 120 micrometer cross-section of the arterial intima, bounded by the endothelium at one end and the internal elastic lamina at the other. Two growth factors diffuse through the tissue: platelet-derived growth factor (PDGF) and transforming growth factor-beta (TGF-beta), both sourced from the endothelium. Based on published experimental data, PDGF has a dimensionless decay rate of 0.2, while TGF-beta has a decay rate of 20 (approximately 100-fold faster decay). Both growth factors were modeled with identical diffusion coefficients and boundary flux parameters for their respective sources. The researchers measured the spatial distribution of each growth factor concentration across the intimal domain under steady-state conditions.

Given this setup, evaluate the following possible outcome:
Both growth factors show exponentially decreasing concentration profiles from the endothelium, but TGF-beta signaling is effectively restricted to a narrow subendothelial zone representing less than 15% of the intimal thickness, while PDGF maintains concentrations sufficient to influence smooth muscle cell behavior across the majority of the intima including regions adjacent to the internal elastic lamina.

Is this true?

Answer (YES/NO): NO